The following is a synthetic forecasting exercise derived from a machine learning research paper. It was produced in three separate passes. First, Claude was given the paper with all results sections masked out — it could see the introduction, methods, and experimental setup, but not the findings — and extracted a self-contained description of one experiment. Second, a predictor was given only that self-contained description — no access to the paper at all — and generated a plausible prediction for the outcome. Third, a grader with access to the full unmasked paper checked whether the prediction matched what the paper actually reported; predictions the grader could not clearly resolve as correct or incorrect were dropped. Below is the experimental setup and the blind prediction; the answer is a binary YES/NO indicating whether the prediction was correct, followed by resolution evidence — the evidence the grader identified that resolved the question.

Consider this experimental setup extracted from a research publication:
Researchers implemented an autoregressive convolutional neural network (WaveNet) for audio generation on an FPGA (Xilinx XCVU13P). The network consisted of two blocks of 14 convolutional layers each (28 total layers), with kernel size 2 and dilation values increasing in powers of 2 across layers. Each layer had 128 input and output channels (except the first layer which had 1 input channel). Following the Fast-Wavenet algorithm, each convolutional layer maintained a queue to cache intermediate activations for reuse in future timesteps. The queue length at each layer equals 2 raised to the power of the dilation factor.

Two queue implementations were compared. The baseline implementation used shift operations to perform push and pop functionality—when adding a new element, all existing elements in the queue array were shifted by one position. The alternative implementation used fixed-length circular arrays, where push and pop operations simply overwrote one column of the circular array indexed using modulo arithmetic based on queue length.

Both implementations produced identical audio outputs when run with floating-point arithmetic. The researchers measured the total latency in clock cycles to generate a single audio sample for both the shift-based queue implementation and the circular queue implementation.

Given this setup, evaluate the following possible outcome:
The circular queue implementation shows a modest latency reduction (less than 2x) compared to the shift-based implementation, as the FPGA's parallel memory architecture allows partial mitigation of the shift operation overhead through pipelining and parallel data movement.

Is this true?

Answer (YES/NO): YES